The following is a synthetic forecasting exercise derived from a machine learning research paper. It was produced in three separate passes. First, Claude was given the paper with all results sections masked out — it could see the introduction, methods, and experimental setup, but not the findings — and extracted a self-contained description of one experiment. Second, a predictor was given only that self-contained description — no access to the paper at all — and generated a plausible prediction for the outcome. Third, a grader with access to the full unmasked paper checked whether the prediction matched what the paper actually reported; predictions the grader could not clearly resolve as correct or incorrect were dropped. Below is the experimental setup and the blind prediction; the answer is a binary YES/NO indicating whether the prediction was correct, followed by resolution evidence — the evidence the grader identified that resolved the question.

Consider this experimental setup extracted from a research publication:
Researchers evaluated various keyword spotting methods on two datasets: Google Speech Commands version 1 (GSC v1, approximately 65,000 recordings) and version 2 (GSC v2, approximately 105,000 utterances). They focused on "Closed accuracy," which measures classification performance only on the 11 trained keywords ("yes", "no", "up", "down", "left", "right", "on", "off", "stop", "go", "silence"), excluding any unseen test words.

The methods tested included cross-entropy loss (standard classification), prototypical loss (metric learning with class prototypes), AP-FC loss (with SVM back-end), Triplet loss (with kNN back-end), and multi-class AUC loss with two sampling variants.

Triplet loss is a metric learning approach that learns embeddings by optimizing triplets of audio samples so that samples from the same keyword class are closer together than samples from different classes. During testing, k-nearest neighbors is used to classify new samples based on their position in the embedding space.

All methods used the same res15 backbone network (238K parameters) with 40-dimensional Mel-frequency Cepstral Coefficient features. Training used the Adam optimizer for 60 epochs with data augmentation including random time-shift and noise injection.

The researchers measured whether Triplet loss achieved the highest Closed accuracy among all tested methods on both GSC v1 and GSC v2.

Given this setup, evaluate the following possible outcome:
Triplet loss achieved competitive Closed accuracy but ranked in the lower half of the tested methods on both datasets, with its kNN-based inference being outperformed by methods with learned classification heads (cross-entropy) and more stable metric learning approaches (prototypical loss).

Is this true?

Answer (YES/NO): NO